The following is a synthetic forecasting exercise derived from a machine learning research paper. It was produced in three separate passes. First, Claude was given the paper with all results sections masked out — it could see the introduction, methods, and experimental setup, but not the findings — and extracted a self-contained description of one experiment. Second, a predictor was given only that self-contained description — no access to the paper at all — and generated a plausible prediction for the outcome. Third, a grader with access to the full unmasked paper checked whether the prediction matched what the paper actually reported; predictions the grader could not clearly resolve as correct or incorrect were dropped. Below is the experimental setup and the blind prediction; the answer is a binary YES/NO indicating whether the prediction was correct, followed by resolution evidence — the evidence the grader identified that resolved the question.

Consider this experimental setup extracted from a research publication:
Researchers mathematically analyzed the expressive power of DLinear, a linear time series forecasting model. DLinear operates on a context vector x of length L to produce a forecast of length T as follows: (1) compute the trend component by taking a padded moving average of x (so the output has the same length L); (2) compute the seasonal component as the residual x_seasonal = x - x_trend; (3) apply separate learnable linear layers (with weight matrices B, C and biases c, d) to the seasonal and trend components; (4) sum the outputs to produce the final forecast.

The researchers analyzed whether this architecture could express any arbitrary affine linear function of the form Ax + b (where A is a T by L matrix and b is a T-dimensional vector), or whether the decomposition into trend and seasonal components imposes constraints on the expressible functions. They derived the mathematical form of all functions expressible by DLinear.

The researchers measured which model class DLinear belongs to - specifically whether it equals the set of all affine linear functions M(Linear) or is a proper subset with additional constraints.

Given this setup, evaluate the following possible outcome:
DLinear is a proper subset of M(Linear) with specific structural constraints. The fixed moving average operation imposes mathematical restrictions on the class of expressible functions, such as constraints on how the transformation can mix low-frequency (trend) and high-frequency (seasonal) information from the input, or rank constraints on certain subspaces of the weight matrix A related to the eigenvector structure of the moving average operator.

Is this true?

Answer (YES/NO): NO